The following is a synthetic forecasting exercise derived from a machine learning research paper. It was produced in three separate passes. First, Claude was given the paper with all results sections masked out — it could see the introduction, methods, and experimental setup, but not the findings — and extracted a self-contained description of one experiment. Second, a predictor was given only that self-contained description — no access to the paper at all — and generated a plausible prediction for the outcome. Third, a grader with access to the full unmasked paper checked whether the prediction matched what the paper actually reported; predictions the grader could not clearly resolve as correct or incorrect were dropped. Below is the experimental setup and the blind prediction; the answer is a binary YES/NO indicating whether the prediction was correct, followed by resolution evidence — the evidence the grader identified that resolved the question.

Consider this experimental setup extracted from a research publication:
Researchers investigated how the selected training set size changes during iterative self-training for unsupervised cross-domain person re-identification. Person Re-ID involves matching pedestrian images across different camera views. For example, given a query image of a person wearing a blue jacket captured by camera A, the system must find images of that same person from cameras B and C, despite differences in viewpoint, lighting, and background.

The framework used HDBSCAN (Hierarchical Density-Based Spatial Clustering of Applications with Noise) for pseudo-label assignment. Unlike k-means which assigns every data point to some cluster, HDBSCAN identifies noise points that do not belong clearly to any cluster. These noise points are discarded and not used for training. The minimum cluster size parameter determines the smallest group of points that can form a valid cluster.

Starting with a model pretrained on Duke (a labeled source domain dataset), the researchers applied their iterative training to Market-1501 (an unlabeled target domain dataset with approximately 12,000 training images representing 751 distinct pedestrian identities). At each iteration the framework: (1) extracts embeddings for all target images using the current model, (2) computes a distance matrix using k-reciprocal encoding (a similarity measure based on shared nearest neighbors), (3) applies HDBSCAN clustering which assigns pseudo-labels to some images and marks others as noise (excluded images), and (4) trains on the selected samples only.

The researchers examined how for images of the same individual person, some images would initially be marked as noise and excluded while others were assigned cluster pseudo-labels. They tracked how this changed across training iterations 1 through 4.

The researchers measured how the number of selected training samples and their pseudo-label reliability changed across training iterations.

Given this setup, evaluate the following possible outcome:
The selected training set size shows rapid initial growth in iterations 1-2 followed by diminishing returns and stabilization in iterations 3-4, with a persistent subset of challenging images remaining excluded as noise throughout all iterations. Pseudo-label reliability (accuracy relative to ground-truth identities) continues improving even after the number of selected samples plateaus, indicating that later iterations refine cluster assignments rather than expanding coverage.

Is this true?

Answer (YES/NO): NO